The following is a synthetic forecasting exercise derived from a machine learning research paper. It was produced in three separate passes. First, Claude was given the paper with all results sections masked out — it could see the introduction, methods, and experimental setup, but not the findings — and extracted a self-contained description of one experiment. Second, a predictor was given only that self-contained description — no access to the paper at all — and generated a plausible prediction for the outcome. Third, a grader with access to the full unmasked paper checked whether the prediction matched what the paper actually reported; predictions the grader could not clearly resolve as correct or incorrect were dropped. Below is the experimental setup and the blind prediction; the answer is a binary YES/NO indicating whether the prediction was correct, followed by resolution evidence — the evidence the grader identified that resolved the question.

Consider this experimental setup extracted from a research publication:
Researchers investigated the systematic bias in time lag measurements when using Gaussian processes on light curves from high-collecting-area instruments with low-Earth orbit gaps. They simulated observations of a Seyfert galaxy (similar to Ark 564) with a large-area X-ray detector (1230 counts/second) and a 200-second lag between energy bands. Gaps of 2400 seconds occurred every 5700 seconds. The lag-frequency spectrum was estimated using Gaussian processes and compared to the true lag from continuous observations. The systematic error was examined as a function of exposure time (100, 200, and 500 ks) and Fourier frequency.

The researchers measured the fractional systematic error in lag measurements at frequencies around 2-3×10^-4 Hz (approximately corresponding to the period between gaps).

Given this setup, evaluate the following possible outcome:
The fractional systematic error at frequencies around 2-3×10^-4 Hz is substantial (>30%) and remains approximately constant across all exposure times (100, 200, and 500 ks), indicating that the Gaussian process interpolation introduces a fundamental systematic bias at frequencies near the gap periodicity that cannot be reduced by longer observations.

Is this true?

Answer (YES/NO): NO